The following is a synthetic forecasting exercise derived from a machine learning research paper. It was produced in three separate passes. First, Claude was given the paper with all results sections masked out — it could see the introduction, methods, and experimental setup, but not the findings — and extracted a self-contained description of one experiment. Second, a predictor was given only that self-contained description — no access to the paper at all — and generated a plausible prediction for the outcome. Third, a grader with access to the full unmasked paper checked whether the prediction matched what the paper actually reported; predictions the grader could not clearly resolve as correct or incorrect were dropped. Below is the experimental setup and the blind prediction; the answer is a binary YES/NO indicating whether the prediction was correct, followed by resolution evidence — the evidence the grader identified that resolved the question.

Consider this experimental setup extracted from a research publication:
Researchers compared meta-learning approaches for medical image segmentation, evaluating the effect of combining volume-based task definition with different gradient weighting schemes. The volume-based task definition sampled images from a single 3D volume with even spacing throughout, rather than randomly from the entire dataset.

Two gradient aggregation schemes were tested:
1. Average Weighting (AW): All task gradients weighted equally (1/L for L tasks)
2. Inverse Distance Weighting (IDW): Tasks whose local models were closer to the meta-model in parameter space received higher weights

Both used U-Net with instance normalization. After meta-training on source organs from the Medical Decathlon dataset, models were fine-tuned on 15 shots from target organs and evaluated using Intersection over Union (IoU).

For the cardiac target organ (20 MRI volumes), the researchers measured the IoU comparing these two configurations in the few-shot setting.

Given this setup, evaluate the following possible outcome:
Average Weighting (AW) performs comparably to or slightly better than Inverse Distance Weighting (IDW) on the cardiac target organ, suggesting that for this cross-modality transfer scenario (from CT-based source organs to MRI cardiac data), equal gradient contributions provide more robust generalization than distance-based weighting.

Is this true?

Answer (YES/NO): YES